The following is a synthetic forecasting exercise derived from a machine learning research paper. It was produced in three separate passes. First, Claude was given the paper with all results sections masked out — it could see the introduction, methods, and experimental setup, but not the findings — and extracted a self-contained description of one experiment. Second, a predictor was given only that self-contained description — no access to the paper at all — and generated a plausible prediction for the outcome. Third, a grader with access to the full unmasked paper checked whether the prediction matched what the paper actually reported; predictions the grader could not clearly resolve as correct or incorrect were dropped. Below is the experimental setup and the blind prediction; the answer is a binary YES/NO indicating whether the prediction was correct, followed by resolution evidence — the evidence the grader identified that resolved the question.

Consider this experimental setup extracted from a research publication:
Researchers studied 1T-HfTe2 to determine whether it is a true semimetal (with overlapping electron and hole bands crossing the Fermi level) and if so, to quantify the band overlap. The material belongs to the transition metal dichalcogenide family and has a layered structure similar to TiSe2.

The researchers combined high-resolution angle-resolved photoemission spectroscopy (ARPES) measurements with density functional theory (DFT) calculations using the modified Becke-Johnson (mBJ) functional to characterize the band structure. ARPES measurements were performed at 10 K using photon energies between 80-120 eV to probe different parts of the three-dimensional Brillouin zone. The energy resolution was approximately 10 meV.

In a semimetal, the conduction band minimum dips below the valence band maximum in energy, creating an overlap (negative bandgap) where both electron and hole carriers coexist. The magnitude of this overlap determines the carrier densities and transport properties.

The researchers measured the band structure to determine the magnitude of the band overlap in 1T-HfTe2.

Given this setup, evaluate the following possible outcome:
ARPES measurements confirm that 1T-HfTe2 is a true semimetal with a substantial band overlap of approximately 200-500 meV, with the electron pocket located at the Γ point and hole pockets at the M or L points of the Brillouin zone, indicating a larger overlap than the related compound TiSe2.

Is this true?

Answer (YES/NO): NO